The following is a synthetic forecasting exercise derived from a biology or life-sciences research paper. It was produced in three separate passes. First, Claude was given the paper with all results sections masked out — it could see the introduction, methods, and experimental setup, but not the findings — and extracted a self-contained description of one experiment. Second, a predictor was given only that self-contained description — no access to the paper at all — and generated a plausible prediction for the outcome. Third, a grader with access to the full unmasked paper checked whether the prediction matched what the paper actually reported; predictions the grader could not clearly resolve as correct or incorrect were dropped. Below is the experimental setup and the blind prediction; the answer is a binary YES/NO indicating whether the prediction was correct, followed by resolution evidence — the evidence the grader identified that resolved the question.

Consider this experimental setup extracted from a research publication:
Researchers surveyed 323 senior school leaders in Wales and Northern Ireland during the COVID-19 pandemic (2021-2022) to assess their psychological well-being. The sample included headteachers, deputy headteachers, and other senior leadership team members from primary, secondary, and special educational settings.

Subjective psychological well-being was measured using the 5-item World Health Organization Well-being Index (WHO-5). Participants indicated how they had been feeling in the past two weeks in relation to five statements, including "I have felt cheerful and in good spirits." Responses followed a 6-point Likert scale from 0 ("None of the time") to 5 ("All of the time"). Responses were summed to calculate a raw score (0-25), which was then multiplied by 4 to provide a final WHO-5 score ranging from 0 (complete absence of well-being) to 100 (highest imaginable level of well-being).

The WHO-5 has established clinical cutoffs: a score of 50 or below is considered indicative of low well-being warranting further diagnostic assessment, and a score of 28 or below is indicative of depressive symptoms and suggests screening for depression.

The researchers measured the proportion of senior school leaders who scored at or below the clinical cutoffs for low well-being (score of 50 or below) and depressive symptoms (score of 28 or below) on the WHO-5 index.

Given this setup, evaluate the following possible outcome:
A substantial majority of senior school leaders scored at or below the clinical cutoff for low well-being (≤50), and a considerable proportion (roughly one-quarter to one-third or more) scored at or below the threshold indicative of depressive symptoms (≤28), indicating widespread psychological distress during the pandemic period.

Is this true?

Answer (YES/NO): YES